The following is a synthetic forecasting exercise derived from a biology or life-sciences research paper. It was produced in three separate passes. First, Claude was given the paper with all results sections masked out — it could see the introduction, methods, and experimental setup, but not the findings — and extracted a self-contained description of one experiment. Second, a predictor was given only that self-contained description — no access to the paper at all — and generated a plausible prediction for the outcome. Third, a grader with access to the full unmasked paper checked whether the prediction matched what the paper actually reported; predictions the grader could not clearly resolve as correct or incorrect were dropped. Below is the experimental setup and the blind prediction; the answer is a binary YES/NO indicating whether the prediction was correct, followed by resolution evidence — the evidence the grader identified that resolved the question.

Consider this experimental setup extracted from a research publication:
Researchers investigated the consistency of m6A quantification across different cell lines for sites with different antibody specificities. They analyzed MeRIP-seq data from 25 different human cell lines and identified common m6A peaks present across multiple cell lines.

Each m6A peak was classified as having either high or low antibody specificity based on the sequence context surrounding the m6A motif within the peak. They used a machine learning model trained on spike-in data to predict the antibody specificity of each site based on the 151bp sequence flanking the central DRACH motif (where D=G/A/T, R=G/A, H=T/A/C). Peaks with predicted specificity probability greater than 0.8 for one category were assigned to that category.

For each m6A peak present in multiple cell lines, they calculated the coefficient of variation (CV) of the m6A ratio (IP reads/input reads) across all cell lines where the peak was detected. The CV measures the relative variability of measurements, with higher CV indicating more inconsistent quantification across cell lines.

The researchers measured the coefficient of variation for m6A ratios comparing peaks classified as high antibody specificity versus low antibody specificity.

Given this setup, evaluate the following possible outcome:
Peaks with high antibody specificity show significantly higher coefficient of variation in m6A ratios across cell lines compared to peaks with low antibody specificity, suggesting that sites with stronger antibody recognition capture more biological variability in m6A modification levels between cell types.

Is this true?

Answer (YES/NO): YES